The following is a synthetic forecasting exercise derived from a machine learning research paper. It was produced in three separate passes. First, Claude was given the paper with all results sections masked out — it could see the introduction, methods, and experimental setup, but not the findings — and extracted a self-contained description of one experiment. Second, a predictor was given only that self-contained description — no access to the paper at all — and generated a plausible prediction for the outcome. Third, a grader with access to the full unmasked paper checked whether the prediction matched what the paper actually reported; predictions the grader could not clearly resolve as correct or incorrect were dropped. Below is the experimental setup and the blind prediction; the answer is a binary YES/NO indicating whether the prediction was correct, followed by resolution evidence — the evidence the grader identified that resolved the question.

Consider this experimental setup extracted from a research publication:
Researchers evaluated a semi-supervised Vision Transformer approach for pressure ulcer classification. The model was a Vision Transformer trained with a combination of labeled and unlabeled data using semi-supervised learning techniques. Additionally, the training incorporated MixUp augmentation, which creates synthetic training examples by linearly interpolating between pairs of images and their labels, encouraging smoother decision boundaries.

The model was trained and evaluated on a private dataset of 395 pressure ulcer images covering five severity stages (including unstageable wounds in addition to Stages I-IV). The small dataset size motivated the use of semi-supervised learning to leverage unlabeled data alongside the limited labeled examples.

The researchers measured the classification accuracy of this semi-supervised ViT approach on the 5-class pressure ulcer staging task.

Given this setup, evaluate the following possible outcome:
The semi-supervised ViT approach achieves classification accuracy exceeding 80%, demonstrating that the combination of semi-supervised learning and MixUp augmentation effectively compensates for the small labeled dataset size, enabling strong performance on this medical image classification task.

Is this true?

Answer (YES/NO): YES